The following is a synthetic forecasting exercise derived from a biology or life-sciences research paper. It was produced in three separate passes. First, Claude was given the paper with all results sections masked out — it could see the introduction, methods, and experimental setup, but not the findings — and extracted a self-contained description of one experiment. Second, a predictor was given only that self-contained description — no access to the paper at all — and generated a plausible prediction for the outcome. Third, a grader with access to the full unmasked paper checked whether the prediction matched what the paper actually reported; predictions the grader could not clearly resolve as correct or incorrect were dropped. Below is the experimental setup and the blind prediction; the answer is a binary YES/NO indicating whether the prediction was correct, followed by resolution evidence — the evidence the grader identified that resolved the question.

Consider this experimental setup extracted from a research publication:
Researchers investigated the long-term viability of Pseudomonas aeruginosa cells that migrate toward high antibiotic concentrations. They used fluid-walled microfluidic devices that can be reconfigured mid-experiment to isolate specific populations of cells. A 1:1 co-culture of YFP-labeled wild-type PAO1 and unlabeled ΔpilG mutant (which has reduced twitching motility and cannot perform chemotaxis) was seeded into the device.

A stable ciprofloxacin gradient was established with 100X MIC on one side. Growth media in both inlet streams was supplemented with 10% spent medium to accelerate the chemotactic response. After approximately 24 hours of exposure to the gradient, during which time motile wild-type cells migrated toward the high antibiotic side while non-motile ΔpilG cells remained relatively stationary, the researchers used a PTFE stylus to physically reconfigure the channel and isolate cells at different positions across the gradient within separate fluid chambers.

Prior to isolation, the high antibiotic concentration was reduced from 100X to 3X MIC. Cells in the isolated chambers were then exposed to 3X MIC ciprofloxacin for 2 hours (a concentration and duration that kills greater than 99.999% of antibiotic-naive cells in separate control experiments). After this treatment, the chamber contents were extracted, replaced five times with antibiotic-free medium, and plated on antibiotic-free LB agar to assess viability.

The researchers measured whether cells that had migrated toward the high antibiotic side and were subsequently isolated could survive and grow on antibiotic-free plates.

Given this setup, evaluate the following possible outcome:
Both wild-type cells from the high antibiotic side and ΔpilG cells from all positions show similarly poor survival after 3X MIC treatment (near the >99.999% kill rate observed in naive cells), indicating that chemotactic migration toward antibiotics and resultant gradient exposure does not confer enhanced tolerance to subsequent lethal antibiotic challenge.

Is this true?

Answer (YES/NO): NO